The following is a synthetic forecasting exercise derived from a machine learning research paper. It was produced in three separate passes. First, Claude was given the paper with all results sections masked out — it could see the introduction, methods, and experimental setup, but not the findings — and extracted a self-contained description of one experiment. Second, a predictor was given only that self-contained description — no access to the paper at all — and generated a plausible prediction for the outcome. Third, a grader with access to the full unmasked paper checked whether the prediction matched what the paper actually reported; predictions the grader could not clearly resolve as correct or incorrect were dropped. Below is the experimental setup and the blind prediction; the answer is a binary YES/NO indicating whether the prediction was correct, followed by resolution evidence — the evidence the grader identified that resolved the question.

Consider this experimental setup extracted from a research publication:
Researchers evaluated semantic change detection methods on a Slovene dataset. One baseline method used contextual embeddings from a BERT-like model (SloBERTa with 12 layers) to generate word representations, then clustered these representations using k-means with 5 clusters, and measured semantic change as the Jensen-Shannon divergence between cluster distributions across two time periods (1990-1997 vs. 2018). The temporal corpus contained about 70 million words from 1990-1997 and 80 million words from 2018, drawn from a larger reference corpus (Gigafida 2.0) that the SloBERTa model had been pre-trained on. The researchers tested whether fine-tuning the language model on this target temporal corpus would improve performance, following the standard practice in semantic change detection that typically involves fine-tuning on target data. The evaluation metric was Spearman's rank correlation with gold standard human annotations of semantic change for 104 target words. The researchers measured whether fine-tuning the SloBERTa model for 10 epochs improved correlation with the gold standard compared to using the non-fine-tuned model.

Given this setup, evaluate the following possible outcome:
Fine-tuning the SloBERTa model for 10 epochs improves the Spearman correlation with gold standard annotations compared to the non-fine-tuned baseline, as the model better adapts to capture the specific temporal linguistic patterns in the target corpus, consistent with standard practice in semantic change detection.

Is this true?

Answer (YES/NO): YES